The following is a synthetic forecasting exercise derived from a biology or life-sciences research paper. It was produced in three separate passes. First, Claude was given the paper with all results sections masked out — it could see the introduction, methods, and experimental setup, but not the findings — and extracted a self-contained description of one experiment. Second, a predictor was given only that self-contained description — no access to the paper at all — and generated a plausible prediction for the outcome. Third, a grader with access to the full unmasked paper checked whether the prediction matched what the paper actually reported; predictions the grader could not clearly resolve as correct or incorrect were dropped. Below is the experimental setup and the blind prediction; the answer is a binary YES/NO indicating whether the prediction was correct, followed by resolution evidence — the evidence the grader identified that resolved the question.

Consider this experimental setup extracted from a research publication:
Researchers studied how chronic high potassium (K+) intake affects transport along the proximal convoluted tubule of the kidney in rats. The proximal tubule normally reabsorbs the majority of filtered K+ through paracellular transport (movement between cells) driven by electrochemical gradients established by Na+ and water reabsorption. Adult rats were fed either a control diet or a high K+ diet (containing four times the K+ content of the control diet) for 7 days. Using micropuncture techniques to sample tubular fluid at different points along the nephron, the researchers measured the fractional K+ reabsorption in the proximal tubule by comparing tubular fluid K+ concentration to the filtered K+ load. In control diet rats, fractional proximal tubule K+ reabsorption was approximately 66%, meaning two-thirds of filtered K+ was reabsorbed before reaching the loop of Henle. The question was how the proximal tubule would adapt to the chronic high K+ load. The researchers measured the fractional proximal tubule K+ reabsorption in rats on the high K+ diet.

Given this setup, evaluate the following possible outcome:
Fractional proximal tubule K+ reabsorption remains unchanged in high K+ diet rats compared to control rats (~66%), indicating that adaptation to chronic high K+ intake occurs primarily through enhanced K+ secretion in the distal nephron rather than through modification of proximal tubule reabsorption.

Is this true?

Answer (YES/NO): NO